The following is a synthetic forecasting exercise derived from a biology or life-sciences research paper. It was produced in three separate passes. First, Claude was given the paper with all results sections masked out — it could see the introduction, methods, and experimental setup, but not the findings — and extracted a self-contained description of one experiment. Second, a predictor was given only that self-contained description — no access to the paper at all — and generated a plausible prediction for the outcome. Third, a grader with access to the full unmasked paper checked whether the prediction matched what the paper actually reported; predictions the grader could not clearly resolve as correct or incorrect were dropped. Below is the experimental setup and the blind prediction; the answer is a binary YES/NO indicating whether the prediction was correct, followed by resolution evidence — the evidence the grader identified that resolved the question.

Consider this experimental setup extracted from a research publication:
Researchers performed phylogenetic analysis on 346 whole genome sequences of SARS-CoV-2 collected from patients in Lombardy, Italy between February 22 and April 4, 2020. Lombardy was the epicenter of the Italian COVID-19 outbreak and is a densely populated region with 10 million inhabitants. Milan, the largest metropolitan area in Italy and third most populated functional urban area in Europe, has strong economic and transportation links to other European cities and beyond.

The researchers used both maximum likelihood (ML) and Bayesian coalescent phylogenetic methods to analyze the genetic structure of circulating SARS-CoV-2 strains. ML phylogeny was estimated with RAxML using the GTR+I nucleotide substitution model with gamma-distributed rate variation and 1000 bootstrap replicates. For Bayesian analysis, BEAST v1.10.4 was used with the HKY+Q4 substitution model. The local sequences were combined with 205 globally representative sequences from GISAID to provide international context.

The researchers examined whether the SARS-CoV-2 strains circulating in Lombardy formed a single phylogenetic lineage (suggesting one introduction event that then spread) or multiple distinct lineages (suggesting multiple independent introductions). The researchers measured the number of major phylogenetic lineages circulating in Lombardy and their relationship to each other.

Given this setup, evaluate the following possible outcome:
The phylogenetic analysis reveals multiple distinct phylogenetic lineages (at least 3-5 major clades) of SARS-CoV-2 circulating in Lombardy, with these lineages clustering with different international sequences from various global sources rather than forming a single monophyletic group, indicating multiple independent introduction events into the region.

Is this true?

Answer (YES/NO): NO